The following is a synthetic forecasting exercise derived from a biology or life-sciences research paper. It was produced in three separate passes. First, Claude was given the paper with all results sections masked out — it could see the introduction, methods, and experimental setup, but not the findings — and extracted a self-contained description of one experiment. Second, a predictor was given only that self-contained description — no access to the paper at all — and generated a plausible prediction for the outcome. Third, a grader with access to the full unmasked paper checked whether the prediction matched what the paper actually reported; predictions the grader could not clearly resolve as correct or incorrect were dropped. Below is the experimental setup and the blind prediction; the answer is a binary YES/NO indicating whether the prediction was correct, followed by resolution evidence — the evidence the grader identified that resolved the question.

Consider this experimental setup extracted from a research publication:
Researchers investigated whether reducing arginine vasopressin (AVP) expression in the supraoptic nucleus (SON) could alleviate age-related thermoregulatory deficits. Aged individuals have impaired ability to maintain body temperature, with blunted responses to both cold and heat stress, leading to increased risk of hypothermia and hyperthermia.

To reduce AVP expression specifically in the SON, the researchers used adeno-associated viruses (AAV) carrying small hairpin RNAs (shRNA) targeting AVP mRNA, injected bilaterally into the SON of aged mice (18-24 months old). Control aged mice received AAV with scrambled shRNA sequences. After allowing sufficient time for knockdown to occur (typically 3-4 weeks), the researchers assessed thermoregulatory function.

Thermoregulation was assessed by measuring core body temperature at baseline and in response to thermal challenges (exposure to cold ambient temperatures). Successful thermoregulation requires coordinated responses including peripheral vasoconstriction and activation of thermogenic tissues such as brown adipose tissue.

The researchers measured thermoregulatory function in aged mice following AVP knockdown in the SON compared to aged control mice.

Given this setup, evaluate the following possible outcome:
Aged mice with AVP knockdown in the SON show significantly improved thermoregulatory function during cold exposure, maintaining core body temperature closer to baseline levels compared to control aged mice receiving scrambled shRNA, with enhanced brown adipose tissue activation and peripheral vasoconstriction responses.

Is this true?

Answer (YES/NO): NO